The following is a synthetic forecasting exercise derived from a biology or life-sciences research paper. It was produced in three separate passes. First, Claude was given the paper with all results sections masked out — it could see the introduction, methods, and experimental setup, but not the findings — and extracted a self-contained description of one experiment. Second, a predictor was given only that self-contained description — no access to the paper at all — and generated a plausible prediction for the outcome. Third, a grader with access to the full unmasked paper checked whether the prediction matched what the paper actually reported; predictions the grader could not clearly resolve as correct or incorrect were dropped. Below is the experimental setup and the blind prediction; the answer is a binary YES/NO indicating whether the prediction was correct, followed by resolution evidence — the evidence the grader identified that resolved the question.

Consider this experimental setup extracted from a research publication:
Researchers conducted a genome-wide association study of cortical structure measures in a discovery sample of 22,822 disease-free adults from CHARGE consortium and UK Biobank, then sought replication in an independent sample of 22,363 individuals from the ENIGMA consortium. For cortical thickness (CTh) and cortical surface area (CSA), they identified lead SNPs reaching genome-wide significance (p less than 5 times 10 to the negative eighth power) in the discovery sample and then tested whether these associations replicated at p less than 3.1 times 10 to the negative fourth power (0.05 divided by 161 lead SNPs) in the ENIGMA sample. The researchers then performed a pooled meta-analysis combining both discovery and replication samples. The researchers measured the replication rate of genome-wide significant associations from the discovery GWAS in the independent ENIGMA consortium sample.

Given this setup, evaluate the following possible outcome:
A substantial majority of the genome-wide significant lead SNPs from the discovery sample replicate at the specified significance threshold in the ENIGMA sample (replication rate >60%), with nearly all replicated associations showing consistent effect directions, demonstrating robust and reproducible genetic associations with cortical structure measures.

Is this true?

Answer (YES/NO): YES